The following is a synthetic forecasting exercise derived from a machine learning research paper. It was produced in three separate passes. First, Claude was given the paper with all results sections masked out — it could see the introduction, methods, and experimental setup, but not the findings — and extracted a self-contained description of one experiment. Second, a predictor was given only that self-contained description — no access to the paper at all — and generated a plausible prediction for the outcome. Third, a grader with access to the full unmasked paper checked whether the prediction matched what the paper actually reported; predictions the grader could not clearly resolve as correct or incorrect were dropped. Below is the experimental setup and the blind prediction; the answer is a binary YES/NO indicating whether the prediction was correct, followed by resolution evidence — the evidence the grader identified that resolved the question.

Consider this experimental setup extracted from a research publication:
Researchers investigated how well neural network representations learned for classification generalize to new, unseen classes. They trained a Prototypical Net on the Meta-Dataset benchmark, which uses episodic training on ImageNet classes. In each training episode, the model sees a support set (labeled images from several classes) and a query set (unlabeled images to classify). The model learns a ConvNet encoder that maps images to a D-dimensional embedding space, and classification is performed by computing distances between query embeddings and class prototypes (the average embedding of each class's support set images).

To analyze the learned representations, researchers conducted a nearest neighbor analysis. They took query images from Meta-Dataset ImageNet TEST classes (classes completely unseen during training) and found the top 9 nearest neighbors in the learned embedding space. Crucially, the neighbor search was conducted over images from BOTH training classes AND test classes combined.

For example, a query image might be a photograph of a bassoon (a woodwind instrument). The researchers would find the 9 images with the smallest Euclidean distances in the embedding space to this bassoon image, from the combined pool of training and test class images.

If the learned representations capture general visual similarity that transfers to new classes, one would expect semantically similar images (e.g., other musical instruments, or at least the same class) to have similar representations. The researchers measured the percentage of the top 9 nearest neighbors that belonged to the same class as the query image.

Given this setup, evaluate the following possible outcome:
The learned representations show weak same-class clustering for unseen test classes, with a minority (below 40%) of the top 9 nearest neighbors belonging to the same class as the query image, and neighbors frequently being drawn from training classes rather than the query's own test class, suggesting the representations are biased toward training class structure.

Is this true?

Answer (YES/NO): YES